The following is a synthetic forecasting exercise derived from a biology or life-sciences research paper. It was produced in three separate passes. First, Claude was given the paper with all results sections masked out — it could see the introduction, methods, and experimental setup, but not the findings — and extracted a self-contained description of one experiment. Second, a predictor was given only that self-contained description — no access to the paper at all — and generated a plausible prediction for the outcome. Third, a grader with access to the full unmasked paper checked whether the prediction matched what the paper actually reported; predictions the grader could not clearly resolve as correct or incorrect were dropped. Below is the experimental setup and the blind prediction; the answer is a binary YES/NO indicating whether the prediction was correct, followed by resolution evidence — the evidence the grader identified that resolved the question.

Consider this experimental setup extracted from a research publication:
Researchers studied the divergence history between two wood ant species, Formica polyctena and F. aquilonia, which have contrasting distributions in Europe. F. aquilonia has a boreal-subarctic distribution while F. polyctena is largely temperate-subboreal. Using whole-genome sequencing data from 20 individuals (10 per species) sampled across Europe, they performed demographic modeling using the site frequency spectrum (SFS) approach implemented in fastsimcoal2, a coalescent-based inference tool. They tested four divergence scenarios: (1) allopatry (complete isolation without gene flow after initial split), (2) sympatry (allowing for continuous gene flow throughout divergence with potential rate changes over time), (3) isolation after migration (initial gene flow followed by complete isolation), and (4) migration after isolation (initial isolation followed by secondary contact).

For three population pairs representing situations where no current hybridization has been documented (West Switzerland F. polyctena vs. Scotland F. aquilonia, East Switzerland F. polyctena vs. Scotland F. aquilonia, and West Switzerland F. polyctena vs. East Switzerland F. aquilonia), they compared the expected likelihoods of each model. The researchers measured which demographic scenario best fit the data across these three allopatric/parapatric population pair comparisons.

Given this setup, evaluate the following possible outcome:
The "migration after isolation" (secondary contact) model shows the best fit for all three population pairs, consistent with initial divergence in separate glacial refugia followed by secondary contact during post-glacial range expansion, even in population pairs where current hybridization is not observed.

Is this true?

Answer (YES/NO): NO